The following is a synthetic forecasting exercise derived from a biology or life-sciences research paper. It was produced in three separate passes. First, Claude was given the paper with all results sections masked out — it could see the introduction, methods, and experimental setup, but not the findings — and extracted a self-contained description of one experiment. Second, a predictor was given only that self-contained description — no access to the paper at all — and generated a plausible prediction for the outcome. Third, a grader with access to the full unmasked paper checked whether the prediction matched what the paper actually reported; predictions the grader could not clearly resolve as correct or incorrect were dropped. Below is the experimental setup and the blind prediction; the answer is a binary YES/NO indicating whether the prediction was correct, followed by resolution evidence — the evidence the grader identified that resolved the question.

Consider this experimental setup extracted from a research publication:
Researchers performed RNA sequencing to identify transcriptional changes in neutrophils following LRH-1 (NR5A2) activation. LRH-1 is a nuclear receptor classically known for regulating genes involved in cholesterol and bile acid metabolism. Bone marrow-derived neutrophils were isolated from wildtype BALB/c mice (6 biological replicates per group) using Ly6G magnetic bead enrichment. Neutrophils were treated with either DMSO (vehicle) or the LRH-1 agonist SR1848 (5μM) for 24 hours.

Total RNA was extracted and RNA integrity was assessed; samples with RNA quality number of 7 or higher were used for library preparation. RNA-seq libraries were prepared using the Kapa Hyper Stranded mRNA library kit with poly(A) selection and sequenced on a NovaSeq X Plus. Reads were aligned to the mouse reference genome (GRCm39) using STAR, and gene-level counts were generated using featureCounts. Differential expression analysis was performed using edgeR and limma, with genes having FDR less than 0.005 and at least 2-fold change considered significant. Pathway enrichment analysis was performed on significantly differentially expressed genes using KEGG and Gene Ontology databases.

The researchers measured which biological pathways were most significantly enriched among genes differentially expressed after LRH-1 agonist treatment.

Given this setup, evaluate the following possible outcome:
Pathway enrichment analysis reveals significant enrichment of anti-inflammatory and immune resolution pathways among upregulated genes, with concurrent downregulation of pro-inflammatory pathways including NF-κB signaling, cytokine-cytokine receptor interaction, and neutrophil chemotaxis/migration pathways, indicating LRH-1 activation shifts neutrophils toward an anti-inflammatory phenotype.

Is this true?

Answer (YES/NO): NO